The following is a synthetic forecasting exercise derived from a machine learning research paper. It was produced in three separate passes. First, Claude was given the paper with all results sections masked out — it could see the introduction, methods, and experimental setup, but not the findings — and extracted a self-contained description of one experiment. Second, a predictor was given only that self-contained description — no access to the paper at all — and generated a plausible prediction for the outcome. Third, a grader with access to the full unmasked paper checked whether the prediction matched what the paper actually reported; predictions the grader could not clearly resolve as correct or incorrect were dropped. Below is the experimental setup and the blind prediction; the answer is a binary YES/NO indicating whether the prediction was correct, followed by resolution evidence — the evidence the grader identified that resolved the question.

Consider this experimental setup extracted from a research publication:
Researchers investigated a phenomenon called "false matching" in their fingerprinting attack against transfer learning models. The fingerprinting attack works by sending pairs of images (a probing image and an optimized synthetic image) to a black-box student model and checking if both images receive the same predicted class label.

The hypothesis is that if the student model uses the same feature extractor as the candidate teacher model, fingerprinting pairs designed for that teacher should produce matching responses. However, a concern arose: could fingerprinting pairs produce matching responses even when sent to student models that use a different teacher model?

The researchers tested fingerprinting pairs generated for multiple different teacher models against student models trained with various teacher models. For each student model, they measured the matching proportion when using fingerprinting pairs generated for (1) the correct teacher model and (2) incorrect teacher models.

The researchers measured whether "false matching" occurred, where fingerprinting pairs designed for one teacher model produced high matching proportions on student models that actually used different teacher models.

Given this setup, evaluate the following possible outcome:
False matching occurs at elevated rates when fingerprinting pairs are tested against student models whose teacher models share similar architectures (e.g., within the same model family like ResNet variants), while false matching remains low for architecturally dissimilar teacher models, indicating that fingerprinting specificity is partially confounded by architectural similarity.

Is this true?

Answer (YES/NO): NO